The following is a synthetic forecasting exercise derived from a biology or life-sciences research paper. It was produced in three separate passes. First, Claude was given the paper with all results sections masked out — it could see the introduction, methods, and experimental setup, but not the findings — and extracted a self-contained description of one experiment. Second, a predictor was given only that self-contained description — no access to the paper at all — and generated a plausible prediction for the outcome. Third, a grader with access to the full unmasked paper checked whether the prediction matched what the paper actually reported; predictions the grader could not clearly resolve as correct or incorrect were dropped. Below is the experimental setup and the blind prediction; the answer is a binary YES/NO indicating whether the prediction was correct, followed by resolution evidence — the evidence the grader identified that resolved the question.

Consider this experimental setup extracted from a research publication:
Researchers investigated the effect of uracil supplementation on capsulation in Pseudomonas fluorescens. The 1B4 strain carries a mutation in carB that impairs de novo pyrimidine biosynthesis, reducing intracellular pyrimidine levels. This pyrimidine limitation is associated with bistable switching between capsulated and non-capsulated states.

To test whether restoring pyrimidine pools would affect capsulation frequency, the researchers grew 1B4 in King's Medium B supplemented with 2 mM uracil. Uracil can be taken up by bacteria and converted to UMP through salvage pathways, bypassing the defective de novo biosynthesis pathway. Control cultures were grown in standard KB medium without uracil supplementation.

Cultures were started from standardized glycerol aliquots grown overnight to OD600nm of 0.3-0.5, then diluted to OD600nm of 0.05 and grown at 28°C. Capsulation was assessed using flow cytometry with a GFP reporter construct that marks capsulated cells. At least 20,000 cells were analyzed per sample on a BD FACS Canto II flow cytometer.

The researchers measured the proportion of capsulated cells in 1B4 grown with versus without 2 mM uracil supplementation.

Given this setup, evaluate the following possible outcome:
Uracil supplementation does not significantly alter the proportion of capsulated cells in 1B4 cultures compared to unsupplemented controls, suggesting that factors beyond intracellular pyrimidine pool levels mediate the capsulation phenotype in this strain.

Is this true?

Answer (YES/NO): NO